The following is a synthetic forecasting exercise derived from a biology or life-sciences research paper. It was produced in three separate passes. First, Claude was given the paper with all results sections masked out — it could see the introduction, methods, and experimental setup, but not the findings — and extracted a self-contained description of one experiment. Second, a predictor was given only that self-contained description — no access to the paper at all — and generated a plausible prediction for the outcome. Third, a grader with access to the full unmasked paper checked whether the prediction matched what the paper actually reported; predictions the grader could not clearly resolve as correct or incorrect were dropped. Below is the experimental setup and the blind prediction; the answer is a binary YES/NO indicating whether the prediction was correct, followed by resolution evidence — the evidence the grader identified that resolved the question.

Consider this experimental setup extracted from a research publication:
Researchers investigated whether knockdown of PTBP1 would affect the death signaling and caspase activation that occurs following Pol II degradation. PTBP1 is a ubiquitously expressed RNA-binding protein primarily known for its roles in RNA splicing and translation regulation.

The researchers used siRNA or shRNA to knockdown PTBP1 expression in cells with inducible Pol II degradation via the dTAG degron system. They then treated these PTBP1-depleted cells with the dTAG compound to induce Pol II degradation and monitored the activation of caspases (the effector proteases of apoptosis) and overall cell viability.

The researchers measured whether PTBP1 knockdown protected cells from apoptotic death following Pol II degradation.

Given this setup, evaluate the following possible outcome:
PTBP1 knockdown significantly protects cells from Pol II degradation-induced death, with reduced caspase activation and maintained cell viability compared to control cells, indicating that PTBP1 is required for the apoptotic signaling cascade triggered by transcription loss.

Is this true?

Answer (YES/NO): YES